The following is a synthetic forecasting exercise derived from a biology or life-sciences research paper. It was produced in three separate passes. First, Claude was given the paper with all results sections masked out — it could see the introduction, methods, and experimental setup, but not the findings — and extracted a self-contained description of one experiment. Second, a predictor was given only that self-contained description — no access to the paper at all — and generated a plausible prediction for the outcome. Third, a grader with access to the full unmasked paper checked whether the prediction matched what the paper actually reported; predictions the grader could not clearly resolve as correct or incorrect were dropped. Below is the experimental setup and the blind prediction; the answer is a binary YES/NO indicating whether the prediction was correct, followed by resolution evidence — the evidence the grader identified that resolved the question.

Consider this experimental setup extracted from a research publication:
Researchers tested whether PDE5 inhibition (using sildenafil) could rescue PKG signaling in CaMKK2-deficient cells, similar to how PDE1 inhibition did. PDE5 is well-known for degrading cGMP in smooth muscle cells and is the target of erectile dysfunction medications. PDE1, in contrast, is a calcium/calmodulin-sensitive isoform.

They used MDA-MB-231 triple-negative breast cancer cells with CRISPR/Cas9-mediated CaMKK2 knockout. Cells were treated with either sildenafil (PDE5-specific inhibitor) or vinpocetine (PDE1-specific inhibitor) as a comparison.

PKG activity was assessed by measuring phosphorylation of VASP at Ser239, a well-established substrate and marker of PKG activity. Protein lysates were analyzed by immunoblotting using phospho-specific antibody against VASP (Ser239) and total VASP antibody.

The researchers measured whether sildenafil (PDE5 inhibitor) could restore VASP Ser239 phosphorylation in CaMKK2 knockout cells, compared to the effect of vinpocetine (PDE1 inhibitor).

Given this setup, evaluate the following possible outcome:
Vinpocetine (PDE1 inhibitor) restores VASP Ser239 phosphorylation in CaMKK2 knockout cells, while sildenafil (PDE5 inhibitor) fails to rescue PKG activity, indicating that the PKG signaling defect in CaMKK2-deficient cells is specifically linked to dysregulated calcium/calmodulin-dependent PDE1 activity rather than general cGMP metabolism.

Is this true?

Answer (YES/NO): NO